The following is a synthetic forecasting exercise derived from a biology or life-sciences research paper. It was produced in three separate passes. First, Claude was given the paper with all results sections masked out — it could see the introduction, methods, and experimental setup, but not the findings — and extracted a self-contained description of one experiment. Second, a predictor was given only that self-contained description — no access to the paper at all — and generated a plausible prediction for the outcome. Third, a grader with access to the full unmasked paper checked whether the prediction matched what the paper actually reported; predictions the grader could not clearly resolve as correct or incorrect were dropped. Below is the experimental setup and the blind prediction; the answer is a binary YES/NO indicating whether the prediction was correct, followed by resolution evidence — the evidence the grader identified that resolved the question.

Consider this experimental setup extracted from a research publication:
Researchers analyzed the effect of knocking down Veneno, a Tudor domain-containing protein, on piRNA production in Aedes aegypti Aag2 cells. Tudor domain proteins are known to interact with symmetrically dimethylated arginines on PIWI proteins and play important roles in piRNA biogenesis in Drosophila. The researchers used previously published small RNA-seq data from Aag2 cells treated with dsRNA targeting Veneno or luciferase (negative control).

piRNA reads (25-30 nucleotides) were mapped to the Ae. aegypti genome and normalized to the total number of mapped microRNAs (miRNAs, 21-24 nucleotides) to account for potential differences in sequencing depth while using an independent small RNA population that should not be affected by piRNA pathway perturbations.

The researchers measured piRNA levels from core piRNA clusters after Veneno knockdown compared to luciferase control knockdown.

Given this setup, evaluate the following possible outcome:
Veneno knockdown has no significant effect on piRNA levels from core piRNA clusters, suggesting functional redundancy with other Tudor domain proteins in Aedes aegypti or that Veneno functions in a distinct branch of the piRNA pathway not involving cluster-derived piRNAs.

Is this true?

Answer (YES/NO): NO